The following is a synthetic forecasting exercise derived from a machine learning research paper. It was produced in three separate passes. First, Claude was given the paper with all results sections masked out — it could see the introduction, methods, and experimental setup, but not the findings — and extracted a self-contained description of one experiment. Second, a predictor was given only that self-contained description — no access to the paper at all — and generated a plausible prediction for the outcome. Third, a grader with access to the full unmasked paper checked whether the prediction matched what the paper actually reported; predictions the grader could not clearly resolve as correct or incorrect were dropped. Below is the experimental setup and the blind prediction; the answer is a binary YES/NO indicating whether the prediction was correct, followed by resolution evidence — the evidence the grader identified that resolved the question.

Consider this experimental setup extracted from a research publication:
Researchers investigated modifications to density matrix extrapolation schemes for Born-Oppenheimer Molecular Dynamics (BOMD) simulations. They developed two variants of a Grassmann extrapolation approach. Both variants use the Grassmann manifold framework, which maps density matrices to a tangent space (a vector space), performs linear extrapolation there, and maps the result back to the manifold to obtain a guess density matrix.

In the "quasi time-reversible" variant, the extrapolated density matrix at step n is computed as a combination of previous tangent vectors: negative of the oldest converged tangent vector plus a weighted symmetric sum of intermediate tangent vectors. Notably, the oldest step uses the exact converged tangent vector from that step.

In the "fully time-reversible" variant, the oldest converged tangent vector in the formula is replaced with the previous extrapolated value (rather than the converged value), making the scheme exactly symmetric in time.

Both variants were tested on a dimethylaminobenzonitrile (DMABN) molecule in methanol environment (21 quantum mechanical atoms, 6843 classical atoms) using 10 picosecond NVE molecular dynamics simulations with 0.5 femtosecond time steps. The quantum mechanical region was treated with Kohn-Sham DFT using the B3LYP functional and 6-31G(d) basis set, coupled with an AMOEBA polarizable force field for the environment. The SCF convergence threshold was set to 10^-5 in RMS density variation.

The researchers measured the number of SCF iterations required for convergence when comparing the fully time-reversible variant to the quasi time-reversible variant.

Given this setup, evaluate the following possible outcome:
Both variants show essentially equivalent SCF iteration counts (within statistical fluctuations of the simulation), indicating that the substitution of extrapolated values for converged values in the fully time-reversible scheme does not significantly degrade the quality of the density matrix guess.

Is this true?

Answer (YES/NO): NO